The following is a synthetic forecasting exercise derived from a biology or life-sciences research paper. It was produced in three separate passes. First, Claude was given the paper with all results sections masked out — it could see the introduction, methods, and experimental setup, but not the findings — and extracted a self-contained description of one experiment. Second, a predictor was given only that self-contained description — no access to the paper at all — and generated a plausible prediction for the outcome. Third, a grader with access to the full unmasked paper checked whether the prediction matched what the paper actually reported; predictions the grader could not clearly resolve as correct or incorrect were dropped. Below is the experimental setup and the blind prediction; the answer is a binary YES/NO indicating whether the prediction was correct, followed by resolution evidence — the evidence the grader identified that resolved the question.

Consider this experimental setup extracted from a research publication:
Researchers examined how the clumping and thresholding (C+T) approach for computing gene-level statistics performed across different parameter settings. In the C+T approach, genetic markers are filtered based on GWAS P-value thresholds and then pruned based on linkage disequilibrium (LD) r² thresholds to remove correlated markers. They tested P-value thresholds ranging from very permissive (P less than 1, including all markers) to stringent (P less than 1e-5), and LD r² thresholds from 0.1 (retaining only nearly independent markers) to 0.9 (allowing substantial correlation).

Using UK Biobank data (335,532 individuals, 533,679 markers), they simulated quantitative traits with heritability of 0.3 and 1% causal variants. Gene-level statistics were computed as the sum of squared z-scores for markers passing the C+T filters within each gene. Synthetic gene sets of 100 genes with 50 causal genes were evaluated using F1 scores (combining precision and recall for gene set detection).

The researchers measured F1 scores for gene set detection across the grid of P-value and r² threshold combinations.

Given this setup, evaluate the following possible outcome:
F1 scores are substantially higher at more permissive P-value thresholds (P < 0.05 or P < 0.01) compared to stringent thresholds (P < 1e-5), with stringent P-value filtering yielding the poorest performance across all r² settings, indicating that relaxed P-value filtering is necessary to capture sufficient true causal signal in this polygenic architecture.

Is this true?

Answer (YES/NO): NO